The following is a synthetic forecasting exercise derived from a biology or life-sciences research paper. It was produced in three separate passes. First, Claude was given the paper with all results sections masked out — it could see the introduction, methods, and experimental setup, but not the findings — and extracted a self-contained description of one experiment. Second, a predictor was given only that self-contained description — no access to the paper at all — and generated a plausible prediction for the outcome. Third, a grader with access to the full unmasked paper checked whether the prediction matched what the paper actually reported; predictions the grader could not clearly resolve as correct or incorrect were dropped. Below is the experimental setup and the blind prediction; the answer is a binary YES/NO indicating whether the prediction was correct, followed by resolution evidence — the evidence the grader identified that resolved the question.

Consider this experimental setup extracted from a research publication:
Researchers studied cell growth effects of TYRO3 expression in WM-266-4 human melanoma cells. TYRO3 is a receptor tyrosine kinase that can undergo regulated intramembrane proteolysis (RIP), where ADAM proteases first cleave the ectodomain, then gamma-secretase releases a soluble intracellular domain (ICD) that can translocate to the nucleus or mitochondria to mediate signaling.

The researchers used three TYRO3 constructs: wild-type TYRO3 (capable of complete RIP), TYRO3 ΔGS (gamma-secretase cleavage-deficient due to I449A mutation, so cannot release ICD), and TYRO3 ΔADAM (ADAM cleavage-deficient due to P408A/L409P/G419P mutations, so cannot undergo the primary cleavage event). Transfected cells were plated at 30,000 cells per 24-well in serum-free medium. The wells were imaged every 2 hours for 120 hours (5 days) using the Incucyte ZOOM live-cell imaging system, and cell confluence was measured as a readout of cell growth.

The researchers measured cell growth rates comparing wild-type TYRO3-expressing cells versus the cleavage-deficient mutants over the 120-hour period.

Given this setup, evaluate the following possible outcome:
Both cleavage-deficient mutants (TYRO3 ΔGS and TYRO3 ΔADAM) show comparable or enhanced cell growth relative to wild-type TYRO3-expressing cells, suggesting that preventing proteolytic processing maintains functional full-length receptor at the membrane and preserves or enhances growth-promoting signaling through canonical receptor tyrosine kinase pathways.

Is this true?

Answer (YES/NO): NO